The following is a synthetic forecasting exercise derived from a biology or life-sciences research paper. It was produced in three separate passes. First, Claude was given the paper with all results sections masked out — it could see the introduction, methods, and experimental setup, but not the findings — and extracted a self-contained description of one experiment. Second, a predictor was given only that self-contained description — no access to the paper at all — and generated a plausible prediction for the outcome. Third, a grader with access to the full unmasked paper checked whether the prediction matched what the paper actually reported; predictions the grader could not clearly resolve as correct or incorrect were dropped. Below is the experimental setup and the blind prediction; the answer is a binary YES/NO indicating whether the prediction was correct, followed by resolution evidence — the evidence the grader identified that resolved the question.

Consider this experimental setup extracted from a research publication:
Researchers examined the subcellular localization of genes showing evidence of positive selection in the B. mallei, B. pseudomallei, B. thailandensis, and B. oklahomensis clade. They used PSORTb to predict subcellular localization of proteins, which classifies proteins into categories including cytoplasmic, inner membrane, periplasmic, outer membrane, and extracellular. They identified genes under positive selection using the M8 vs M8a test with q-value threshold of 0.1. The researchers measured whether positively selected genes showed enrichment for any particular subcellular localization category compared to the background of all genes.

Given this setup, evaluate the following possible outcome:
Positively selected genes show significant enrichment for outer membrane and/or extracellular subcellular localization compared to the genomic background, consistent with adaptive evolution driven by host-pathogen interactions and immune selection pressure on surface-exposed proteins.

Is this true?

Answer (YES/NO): YES